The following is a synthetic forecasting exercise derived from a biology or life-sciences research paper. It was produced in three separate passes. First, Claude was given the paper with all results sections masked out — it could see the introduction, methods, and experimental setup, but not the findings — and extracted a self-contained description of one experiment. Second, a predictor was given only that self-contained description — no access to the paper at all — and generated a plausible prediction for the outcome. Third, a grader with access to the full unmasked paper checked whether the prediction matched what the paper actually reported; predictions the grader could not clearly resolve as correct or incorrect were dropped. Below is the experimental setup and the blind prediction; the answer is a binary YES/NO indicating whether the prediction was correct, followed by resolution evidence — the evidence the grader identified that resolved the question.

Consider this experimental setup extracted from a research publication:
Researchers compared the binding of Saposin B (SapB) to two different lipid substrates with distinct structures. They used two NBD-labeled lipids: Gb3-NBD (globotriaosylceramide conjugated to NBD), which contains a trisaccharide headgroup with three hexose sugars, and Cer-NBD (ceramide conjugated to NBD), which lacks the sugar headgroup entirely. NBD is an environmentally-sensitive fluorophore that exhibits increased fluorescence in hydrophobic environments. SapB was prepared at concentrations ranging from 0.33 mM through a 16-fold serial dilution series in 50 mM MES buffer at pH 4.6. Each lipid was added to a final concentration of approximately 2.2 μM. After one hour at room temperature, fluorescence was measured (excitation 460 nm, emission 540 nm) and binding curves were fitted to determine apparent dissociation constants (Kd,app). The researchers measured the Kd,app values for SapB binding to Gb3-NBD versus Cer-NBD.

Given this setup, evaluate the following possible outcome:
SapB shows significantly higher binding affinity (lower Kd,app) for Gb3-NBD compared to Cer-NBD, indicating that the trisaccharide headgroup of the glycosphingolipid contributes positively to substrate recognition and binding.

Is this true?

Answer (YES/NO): YES